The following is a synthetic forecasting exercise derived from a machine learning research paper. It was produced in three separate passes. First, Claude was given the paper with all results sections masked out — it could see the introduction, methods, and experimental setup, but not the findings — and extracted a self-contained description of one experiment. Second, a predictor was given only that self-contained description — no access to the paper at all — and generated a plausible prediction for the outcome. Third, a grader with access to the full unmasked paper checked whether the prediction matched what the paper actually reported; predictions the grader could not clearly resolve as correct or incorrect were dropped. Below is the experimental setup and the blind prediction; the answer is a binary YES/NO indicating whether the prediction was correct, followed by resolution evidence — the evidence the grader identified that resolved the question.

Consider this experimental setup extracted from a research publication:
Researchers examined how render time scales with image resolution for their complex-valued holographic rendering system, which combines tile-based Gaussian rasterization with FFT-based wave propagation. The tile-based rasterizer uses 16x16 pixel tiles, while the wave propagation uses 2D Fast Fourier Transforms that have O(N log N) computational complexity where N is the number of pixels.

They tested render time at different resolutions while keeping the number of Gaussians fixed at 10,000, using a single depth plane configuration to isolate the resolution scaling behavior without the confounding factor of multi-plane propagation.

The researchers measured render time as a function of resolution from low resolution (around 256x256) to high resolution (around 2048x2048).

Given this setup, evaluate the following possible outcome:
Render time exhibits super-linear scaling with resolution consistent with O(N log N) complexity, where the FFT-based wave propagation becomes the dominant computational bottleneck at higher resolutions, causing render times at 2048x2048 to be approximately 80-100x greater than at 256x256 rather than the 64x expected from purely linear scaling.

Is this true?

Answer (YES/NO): NO